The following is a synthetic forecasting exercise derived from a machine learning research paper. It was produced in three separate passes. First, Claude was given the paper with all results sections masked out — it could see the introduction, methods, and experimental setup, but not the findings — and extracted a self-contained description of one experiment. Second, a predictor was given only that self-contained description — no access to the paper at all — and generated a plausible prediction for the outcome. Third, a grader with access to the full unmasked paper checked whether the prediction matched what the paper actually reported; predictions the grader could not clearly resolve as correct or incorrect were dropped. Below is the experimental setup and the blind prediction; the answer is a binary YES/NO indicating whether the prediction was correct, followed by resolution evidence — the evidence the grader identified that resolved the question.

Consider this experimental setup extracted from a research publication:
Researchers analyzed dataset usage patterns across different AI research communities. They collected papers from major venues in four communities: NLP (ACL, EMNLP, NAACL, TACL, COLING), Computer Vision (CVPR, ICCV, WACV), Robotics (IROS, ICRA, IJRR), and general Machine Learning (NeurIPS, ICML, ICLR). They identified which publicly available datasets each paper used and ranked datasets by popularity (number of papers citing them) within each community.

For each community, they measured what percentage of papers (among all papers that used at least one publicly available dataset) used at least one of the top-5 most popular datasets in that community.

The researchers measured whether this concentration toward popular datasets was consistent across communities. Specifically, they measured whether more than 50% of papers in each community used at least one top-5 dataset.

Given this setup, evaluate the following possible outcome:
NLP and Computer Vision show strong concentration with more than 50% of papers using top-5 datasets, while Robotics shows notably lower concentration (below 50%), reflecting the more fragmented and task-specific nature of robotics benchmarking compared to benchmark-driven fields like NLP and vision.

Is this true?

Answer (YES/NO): NO